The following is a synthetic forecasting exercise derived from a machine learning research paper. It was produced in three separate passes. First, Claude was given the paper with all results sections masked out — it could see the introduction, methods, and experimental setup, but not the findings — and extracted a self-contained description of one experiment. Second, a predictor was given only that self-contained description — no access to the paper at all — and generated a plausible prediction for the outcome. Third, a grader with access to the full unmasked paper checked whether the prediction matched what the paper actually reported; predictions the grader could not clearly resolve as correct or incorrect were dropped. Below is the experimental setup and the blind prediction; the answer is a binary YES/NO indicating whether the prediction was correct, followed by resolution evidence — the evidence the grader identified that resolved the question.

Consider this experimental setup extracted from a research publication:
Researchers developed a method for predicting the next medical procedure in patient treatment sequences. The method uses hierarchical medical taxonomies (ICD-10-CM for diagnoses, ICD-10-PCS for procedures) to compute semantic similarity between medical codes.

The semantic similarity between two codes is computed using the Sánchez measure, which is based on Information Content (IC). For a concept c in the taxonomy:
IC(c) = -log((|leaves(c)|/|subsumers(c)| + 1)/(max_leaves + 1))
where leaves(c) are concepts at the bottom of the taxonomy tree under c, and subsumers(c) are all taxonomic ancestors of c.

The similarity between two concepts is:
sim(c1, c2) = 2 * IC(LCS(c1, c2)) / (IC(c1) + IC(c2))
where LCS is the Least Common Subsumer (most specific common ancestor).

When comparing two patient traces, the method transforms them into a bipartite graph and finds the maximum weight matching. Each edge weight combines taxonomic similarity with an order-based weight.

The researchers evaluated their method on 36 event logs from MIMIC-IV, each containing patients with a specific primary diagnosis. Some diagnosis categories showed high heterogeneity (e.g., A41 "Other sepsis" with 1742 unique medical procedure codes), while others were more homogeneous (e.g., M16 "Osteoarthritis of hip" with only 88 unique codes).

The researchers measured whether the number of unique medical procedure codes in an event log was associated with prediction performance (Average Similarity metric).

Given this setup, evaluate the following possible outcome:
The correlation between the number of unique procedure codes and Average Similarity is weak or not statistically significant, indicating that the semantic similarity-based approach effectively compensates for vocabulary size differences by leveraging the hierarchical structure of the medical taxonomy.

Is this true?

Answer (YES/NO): NO